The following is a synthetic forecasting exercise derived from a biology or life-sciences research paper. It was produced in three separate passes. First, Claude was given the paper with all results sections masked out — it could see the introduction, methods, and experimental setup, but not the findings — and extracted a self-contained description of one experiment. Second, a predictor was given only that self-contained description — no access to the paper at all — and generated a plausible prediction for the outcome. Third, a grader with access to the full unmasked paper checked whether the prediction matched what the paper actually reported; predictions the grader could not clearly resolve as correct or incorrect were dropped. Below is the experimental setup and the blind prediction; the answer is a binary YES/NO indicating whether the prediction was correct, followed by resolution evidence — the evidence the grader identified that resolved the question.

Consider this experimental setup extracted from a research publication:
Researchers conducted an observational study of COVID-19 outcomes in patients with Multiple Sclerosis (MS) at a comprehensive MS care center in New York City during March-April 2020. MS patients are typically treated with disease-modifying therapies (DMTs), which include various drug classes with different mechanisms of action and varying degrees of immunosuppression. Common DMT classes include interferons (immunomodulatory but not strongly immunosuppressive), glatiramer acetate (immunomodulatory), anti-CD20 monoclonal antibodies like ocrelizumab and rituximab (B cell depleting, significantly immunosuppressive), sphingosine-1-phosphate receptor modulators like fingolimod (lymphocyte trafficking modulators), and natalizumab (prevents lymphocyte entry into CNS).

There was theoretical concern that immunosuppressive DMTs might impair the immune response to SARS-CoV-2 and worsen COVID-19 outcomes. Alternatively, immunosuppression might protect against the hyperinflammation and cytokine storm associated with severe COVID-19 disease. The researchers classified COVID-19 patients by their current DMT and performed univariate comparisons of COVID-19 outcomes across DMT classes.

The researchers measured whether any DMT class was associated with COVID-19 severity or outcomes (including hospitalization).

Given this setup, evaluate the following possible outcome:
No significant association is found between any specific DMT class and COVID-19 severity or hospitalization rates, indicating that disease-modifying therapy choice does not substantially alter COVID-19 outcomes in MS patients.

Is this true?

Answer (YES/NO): YES